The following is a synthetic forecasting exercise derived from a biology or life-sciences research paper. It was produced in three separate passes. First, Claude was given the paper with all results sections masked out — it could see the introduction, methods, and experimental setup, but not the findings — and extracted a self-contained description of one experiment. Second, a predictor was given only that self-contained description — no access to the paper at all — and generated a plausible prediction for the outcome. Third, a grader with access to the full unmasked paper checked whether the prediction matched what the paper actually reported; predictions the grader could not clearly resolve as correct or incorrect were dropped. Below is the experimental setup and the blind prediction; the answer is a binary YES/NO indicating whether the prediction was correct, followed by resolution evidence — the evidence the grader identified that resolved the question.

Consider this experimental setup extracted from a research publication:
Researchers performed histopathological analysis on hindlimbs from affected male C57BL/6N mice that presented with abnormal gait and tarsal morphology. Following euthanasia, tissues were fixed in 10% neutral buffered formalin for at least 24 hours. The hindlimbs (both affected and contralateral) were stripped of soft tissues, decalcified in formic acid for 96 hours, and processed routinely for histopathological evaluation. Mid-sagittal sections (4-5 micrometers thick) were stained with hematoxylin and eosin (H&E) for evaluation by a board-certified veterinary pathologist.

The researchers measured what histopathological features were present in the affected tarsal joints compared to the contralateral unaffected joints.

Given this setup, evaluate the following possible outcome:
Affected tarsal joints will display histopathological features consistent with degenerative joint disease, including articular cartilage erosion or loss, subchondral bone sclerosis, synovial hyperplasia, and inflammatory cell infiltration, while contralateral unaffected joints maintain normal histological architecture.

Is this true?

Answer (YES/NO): NO